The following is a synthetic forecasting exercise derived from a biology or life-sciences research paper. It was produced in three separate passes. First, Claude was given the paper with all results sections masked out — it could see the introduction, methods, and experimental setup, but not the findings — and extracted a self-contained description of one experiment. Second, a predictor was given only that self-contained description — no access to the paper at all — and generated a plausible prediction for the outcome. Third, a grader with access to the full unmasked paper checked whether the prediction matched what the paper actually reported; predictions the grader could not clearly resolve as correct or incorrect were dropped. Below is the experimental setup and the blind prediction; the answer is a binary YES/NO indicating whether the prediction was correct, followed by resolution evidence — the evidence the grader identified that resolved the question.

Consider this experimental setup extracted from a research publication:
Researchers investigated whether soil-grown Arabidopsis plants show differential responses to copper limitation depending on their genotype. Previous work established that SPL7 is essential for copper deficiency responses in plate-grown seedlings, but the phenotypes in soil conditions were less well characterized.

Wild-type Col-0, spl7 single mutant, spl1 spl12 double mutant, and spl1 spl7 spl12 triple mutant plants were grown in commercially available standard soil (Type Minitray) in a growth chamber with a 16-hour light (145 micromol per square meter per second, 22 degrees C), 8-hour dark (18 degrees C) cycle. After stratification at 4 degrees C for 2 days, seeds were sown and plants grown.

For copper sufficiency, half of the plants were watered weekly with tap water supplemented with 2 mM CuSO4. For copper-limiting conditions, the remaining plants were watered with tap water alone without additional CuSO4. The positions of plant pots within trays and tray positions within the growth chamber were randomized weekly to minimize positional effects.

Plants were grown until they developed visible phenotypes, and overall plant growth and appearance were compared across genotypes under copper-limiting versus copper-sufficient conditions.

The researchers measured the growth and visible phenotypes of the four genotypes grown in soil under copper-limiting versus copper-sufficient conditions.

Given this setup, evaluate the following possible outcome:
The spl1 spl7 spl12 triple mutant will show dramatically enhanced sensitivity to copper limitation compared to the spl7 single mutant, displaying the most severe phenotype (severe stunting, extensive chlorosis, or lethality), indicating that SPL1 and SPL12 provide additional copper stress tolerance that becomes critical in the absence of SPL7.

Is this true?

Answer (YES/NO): NO